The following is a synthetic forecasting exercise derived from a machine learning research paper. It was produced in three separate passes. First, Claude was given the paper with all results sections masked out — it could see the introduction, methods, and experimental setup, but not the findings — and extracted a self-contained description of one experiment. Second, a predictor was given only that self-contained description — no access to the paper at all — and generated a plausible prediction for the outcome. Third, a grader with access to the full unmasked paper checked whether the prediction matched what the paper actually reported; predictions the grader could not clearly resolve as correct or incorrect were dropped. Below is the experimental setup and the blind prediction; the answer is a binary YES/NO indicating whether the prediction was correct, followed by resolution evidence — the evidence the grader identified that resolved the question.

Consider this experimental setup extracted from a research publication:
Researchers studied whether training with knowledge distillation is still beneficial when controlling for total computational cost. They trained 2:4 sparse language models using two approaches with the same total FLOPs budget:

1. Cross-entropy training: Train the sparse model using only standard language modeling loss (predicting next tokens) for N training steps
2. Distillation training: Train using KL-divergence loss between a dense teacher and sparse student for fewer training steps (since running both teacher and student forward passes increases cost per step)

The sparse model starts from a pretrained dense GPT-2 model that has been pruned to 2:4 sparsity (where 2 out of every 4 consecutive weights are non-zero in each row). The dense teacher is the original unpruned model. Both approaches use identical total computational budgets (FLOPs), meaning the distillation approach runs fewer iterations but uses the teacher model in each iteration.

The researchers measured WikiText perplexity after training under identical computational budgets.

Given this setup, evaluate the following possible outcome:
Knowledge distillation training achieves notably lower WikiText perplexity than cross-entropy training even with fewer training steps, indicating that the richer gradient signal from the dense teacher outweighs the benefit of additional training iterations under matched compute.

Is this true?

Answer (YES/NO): YES